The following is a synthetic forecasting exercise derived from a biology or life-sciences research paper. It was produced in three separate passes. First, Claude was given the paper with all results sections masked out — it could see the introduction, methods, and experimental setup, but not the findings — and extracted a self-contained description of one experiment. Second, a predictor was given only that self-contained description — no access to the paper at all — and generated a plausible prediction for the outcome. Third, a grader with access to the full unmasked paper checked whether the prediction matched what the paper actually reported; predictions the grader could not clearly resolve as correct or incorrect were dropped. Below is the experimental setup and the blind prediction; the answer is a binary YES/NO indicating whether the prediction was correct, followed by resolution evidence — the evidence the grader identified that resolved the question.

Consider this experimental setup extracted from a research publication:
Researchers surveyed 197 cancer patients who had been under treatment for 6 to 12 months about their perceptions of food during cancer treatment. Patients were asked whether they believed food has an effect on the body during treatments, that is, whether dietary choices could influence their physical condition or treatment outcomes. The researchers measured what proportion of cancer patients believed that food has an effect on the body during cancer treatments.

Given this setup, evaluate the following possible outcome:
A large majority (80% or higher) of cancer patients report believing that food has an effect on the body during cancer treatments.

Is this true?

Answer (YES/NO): NO